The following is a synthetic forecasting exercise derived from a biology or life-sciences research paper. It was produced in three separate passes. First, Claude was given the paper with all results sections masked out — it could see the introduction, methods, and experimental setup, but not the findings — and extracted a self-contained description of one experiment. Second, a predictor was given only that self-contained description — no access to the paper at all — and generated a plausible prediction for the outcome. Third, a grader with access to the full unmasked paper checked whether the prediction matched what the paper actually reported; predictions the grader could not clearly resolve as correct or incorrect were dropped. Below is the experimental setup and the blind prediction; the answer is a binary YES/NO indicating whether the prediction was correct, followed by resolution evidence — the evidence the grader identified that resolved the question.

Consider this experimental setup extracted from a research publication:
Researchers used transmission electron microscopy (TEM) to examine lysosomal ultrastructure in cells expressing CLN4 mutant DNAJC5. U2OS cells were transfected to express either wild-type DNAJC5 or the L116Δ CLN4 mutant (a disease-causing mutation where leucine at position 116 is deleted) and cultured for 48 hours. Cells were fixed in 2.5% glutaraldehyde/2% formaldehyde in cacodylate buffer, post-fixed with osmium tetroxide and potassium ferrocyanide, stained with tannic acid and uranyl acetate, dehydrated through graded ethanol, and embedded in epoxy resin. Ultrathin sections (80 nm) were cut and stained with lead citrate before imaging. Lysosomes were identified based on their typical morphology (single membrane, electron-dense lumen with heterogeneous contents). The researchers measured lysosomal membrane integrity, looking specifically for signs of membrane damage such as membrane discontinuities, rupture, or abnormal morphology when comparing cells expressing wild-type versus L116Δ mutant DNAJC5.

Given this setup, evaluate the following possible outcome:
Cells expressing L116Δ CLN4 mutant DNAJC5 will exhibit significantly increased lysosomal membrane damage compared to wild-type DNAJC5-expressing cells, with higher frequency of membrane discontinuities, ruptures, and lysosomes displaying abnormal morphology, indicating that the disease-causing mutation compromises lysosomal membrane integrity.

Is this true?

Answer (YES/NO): YES